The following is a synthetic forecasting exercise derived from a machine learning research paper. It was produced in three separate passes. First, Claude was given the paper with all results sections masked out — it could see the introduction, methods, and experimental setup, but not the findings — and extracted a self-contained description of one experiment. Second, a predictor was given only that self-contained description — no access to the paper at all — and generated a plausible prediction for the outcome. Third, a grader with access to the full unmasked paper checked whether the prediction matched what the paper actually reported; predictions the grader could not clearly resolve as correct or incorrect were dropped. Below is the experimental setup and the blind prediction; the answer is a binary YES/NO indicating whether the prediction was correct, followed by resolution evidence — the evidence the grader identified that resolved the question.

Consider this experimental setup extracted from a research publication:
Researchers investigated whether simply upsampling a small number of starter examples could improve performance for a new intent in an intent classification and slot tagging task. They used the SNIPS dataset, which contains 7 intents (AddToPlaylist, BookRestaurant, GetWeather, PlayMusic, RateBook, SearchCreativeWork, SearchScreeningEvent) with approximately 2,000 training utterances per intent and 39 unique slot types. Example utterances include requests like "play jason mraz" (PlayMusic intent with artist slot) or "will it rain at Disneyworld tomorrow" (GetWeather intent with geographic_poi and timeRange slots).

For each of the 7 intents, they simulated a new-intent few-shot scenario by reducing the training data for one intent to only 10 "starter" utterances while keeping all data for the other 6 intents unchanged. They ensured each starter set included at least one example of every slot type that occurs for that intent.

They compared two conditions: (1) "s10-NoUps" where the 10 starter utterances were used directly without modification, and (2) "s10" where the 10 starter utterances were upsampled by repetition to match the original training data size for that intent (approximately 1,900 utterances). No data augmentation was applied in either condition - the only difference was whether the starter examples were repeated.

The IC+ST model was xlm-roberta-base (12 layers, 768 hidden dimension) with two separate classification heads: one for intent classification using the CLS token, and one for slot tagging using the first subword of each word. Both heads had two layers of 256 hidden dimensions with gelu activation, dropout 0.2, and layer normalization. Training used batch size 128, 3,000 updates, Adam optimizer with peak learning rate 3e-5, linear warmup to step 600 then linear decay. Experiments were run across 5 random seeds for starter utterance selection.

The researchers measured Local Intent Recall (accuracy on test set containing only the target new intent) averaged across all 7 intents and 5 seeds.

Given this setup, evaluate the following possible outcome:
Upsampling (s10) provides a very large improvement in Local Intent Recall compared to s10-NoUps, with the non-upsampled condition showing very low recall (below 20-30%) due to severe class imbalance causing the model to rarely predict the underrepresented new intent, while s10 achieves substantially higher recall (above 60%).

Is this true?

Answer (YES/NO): NO